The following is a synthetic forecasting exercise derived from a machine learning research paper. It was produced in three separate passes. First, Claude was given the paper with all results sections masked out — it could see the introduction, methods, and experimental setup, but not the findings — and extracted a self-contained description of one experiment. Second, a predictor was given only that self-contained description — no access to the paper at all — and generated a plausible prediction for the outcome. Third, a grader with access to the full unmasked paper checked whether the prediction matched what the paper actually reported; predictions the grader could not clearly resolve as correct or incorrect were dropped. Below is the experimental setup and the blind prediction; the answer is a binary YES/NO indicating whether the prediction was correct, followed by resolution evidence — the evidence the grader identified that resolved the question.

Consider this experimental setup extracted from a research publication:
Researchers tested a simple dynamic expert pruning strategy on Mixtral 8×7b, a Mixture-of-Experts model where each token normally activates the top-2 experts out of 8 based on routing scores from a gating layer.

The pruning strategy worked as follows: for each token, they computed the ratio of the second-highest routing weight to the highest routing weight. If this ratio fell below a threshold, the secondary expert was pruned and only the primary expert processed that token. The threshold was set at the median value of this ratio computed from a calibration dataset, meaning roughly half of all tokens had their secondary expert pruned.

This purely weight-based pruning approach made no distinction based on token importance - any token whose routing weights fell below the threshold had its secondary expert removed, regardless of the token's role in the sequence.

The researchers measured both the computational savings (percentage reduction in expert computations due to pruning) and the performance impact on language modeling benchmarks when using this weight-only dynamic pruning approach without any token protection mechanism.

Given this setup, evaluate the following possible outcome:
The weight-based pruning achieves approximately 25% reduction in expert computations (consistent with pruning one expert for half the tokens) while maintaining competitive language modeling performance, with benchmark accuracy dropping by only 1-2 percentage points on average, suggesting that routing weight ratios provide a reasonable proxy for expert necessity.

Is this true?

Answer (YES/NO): NO